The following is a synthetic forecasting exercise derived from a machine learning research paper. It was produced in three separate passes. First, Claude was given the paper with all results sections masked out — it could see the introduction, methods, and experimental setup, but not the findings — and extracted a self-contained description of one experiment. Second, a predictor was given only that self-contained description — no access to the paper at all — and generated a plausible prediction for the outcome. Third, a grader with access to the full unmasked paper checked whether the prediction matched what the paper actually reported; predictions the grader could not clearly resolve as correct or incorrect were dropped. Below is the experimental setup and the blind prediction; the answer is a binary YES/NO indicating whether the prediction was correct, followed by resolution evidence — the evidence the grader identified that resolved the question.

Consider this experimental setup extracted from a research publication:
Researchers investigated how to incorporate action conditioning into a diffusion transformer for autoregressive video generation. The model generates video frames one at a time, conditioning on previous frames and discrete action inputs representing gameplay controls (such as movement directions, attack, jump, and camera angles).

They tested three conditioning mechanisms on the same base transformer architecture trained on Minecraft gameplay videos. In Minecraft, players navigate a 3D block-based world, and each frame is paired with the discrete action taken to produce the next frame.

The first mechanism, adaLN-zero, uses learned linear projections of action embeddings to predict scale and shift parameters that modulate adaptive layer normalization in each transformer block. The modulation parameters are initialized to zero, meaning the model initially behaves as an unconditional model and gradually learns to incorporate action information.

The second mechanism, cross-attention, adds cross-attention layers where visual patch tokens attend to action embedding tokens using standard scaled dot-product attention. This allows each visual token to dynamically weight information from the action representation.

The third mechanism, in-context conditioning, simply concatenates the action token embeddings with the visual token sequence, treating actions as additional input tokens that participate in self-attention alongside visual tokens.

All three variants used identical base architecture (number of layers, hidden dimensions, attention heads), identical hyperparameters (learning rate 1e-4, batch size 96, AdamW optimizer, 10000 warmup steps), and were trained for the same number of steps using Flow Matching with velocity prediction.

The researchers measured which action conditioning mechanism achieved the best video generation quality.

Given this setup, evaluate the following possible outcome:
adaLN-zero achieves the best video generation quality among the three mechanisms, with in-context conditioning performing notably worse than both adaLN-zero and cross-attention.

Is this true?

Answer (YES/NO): NO